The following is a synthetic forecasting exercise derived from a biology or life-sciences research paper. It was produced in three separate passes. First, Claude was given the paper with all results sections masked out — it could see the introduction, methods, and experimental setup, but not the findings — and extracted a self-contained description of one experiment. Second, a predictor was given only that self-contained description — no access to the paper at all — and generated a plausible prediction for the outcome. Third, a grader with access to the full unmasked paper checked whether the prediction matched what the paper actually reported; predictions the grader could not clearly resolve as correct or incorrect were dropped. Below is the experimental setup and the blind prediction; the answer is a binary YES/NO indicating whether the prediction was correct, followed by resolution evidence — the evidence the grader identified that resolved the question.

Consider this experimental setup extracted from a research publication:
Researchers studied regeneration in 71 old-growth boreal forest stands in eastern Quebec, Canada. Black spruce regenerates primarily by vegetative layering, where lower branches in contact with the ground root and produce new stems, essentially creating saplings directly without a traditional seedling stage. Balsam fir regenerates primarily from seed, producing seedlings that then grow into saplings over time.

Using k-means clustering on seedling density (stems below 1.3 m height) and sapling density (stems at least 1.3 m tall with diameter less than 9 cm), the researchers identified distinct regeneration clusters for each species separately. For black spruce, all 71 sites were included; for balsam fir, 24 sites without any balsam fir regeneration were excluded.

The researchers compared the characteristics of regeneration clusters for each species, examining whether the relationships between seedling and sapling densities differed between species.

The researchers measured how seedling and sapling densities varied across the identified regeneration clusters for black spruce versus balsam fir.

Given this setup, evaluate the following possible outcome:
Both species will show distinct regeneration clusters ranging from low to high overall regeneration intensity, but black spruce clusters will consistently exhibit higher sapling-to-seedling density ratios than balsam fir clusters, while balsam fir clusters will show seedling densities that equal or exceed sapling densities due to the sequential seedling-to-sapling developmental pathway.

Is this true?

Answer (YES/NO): NO